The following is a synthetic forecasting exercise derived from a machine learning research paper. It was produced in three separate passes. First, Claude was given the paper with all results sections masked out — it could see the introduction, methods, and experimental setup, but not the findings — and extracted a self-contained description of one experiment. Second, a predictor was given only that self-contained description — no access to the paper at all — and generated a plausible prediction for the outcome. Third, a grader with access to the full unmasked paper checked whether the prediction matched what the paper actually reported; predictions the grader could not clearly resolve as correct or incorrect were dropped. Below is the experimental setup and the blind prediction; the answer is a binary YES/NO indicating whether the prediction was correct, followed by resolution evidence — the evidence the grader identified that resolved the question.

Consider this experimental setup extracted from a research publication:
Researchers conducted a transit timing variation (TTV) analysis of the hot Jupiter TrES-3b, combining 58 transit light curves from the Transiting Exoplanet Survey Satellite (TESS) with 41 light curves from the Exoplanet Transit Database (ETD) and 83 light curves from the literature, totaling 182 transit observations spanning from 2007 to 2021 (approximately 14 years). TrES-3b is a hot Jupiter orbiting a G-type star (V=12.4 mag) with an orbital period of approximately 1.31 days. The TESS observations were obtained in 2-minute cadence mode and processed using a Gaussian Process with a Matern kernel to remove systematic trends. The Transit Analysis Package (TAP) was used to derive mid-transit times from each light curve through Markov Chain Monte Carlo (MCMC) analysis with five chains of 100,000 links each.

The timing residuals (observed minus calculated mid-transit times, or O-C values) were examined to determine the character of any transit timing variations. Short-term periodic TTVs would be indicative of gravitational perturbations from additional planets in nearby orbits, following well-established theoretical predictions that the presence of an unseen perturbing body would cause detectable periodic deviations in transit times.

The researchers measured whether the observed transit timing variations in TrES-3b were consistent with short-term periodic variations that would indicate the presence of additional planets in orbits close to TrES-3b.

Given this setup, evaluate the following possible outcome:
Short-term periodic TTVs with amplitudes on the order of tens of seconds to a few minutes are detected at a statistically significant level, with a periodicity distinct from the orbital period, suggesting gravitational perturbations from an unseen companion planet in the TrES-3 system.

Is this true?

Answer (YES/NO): NO